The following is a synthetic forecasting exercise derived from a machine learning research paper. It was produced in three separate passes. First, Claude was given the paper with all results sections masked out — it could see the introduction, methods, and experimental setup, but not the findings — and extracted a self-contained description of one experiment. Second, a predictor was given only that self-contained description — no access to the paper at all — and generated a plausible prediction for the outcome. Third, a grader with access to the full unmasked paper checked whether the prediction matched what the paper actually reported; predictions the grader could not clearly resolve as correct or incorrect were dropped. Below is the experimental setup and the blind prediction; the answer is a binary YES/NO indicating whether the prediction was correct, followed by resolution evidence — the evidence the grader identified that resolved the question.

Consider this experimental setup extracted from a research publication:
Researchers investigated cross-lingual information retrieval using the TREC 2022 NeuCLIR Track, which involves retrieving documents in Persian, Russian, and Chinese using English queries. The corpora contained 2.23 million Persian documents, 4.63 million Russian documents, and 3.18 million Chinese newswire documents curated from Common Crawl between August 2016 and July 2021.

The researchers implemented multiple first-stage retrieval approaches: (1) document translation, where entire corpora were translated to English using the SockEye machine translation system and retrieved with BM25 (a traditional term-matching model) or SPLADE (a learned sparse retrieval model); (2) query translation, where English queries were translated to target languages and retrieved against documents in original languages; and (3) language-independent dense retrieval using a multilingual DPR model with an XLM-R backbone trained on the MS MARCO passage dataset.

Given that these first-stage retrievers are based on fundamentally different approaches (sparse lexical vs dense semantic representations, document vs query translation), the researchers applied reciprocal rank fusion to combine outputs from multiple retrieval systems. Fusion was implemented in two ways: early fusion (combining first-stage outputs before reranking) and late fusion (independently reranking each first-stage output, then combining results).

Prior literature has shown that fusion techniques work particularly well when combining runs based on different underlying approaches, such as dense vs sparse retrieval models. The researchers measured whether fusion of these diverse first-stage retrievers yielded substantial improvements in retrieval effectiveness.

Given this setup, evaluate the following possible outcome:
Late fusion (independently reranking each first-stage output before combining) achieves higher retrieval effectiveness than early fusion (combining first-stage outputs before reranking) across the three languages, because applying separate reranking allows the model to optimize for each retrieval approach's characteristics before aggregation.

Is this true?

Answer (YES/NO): NO